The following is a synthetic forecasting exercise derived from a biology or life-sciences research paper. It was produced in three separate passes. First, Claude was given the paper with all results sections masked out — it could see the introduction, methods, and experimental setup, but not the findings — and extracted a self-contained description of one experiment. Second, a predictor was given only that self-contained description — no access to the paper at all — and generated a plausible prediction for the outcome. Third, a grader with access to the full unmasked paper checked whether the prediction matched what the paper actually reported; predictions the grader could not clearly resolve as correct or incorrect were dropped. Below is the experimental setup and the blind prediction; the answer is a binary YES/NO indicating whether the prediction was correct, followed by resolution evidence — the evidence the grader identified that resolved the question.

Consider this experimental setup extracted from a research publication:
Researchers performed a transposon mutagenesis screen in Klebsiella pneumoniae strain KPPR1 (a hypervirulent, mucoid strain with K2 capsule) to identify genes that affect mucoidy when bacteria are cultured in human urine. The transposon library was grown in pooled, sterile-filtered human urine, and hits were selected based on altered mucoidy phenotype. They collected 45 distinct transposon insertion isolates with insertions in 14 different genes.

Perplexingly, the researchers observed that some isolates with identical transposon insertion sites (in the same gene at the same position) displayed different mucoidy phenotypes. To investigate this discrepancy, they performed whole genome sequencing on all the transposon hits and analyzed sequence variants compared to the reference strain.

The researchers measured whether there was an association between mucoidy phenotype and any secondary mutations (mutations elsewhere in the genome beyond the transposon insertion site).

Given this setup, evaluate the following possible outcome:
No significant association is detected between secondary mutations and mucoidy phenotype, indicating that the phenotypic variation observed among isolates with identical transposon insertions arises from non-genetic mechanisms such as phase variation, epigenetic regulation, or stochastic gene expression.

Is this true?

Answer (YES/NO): NO